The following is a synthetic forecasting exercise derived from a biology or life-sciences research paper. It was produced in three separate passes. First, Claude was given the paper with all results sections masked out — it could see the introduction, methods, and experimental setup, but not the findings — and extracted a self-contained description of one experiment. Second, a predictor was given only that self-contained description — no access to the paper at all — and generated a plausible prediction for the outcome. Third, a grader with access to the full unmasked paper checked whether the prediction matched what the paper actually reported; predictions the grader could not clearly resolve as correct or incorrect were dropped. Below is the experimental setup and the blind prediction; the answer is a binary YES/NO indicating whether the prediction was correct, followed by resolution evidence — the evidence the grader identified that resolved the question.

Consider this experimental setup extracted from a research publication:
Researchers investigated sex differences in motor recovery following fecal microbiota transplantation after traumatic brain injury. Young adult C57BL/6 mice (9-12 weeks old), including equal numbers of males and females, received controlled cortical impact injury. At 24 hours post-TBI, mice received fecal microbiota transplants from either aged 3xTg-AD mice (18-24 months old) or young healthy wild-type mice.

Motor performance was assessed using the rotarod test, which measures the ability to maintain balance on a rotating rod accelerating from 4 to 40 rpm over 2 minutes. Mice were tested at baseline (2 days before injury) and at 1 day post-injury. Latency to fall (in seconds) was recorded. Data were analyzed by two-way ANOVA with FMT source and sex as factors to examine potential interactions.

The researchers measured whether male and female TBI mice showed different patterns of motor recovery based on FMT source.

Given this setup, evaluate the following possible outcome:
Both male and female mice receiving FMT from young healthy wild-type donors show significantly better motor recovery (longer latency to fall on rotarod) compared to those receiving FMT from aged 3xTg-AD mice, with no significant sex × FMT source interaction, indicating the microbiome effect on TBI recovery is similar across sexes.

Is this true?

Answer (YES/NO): YES